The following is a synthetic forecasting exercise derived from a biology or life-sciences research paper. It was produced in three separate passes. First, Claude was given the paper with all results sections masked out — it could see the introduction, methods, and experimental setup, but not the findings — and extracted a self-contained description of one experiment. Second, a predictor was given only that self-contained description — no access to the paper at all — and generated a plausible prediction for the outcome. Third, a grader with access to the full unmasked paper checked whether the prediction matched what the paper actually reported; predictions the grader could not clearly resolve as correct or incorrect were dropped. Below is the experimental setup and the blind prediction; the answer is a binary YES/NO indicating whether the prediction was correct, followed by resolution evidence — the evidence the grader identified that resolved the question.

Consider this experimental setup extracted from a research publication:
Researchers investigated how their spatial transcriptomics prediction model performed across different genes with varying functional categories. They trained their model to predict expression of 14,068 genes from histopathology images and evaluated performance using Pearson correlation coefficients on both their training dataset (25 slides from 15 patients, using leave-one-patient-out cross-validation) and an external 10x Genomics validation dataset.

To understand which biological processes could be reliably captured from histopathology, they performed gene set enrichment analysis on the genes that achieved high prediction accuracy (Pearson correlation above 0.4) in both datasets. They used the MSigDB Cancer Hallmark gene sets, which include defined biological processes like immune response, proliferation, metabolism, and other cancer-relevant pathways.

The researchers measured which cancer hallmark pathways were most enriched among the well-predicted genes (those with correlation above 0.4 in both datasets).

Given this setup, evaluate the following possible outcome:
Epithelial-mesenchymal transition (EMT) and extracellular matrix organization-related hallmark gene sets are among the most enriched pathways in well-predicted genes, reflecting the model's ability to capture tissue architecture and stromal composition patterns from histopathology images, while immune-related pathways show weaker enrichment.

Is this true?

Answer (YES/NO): NO